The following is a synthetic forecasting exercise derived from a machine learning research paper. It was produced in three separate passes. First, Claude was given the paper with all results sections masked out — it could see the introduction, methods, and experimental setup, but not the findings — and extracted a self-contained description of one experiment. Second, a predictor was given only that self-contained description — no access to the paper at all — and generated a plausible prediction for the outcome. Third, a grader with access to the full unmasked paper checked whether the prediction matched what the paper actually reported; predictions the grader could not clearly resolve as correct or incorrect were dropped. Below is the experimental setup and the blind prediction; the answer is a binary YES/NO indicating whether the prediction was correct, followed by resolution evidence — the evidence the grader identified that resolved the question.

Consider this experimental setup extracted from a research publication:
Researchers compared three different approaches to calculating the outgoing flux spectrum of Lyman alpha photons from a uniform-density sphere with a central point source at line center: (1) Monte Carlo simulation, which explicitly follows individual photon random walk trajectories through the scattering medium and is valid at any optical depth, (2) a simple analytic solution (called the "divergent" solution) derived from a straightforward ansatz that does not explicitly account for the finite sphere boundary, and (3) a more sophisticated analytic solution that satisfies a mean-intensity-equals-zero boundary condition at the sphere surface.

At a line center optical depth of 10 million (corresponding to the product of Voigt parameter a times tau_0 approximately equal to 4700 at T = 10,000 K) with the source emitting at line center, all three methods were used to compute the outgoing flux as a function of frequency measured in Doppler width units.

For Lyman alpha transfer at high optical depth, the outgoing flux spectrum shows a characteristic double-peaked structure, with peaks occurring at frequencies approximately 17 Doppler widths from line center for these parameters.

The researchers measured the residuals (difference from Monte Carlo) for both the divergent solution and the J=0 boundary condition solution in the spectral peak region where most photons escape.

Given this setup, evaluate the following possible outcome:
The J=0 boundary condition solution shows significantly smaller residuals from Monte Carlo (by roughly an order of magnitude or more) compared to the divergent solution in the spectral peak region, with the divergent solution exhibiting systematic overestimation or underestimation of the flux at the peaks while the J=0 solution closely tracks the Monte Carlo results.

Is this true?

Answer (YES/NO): NO